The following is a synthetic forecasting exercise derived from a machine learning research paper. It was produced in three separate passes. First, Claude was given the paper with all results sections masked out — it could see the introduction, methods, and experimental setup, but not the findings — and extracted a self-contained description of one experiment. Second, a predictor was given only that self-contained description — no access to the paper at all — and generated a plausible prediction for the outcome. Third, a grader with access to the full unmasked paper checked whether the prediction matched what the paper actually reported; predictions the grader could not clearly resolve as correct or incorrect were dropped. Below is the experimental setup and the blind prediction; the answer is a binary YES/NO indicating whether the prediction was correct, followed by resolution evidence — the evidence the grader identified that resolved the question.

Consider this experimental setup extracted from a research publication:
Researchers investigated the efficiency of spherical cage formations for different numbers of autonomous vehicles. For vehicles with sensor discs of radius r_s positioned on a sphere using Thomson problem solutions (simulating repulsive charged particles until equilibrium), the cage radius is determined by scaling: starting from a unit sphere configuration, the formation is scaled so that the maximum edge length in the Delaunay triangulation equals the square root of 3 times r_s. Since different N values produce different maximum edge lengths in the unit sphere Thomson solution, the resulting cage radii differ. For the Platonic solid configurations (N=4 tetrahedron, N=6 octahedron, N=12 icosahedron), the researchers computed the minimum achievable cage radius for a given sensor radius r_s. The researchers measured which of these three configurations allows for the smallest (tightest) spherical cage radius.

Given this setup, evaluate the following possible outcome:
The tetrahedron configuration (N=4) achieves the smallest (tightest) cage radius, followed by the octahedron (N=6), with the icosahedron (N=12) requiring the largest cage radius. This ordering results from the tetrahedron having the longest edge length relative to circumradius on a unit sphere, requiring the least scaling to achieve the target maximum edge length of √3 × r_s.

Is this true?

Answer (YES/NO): YES